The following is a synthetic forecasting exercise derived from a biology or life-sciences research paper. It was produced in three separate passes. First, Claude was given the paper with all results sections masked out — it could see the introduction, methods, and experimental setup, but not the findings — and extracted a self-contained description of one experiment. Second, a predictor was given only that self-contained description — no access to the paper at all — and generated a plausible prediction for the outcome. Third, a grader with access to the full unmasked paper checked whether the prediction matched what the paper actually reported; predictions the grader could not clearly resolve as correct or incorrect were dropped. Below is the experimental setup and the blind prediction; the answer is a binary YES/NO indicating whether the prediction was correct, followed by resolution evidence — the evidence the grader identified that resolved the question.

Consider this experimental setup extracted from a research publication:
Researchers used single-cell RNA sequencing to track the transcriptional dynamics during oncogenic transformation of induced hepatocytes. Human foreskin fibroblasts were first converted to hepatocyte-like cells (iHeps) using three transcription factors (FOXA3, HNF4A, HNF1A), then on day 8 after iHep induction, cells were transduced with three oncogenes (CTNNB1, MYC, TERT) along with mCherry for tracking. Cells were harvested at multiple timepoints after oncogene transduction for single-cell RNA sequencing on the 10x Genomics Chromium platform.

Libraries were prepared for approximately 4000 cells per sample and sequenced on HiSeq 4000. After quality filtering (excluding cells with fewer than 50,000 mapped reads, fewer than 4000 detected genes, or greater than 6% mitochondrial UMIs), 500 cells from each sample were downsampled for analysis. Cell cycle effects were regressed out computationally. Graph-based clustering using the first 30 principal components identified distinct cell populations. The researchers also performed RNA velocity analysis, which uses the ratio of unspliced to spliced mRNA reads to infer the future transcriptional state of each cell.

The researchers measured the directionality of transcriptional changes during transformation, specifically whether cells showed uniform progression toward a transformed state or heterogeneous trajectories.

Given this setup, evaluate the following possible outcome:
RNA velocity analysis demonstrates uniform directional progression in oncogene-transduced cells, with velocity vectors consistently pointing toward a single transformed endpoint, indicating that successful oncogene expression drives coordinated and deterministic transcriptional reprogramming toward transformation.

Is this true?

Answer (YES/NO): YES